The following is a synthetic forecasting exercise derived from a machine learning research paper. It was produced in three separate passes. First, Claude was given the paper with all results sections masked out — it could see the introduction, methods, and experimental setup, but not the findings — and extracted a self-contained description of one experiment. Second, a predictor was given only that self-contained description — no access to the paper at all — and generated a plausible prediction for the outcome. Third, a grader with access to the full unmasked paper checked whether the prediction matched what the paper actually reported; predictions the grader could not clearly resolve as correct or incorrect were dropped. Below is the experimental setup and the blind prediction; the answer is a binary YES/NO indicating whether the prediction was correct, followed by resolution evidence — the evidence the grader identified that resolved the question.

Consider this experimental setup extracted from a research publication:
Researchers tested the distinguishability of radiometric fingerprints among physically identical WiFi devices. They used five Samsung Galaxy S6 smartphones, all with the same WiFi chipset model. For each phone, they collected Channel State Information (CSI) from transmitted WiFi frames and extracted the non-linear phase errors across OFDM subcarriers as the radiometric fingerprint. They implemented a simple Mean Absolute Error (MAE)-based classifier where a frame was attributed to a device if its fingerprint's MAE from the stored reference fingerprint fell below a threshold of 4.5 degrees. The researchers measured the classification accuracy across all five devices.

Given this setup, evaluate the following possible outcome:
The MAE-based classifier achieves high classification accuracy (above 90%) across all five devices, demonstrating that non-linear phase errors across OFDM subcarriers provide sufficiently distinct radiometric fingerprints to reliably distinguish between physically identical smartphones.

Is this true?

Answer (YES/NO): YES